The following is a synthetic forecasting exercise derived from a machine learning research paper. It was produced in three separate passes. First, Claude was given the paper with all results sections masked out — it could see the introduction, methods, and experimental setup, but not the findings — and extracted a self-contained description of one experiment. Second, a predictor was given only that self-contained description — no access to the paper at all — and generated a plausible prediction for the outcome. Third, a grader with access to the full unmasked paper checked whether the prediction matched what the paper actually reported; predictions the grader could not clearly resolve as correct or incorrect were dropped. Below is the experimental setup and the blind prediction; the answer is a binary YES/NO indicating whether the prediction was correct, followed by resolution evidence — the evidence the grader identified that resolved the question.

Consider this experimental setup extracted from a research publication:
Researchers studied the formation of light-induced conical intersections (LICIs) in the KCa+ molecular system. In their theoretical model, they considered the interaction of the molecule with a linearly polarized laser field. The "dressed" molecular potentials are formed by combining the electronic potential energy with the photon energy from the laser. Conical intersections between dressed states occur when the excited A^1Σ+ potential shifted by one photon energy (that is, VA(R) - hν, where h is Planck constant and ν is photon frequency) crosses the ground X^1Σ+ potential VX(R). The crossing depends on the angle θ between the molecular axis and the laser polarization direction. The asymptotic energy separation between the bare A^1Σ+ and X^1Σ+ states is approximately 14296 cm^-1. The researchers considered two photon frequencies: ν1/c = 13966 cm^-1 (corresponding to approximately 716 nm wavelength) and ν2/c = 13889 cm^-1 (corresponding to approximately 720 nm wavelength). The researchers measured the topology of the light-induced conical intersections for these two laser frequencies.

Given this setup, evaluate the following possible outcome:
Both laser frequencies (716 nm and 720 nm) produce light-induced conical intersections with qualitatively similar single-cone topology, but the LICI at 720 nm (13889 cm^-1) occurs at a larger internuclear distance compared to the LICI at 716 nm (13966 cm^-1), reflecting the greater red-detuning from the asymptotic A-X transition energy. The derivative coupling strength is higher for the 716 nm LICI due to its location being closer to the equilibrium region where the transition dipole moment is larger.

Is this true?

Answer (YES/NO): NO